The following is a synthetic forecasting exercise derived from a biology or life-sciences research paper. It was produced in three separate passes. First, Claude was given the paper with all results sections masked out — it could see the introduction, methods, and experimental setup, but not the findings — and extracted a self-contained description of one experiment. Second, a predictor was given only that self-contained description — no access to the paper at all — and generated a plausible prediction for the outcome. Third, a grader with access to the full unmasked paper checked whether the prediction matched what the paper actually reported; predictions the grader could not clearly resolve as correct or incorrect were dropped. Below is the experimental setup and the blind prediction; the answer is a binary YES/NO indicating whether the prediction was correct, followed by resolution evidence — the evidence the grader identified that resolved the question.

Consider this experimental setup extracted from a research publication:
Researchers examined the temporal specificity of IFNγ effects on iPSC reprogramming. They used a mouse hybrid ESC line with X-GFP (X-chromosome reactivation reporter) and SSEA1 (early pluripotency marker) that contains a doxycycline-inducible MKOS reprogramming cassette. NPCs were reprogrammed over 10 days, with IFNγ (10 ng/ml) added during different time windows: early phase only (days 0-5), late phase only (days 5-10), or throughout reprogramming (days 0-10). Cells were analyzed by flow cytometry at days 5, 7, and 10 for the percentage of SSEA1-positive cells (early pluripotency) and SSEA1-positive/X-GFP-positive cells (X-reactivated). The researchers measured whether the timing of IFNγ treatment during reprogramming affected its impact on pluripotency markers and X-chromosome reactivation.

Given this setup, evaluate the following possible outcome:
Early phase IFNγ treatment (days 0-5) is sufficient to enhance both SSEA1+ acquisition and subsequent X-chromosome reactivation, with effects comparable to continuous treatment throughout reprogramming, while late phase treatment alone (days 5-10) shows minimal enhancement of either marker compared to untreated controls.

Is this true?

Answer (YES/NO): NO